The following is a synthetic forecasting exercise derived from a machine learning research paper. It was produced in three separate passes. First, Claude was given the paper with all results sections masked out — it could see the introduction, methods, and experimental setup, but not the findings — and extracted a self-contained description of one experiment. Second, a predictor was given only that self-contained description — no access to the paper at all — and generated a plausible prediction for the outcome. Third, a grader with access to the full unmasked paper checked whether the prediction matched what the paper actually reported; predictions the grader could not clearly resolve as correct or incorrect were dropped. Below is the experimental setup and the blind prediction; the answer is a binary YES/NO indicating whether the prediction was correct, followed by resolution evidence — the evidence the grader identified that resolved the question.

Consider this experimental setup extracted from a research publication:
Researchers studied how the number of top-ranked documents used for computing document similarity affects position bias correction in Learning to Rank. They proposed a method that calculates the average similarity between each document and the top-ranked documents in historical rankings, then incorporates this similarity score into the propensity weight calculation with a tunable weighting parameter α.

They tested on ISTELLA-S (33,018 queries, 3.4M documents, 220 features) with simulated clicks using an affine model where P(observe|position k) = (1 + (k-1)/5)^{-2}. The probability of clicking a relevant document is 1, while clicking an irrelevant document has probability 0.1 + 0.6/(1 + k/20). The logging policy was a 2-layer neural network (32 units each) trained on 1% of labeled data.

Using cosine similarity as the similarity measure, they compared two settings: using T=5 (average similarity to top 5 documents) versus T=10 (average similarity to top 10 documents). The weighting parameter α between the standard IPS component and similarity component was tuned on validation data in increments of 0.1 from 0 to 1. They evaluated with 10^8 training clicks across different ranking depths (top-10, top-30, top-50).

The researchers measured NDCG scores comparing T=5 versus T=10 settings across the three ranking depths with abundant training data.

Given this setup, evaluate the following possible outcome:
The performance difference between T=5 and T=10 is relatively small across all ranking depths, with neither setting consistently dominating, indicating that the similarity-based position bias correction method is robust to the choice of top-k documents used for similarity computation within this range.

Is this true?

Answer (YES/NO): NO